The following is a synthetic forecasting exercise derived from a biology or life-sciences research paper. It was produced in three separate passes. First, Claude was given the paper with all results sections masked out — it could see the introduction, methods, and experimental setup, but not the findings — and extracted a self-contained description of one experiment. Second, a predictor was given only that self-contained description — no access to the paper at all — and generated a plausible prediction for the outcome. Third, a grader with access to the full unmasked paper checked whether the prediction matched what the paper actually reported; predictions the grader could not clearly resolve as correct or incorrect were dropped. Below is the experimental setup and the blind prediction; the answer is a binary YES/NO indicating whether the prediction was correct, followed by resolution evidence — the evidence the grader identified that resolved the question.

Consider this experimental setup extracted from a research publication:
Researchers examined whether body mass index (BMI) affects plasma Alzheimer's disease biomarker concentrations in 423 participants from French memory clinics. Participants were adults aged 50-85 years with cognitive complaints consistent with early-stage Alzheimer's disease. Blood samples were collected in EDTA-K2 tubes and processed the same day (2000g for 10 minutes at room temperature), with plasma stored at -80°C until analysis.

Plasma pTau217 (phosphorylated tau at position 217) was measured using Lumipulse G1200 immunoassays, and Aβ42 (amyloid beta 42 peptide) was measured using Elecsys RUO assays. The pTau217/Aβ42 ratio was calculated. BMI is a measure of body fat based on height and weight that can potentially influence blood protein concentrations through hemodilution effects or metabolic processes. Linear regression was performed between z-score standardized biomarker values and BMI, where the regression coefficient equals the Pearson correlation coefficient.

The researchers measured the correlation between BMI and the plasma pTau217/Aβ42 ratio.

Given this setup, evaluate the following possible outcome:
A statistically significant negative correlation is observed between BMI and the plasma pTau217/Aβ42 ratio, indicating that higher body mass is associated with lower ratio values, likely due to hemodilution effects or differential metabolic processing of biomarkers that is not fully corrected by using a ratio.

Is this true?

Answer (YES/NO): NO